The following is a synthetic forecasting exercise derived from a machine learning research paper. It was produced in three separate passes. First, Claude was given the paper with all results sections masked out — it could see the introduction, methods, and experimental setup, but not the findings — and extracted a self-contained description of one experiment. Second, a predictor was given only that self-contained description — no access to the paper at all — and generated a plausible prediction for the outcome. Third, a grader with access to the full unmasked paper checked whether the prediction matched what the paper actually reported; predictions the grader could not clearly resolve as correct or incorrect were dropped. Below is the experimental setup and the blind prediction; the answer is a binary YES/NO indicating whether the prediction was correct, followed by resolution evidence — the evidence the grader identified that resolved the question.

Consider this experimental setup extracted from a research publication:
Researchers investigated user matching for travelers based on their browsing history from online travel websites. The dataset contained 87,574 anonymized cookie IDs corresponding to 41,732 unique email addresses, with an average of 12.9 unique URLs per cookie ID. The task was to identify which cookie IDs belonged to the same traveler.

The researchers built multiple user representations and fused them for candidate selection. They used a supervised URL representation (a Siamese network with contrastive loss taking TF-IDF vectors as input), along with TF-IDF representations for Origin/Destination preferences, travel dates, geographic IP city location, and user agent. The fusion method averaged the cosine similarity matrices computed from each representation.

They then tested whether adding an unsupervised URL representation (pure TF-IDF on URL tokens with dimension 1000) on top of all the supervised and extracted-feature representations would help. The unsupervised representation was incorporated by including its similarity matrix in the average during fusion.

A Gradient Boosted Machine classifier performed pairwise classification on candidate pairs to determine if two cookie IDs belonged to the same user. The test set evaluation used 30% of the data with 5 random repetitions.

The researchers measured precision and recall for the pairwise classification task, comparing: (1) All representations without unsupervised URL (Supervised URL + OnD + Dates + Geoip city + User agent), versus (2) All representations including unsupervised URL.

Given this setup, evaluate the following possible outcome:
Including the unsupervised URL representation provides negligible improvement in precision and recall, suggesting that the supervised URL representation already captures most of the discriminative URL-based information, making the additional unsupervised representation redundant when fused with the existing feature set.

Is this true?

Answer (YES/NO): NO